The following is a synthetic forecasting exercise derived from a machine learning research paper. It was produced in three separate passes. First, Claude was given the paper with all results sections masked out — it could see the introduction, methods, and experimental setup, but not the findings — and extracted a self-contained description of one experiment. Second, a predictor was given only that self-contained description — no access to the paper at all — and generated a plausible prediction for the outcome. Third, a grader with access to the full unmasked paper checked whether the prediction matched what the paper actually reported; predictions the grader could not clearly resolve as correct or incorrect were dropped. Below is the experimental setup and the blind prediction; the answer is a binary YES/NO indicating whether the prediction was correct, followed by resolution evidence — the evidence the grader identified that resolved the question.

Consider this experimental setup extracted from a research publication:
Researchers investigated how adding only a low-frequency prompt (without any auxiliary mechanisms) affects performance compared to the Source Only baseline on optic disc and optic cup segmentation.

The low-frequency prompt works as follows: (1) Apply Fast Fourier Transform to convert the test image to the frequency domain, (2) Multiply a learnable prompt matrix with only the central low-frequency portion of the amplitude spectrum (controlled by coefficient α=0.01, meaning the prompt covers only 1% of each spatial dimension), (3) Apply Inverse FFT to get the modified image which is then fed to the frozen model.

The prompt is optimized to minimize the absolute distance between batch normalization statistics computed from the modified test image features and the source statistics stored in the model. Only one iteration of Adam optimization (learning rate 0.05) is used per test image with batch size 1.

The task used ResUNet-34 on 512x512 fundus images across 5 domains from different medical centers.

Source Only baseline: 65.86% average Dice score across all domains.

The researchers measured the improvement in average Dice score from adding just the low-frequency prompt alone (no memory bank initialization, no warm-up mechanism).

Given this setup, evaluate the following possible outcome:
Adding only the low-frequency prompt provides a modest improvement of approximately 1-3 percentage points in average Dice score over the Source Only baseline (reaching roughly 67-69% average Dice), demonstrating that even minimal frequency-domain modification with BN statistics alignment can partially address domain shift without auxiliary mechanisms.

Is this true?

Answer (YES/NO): NO